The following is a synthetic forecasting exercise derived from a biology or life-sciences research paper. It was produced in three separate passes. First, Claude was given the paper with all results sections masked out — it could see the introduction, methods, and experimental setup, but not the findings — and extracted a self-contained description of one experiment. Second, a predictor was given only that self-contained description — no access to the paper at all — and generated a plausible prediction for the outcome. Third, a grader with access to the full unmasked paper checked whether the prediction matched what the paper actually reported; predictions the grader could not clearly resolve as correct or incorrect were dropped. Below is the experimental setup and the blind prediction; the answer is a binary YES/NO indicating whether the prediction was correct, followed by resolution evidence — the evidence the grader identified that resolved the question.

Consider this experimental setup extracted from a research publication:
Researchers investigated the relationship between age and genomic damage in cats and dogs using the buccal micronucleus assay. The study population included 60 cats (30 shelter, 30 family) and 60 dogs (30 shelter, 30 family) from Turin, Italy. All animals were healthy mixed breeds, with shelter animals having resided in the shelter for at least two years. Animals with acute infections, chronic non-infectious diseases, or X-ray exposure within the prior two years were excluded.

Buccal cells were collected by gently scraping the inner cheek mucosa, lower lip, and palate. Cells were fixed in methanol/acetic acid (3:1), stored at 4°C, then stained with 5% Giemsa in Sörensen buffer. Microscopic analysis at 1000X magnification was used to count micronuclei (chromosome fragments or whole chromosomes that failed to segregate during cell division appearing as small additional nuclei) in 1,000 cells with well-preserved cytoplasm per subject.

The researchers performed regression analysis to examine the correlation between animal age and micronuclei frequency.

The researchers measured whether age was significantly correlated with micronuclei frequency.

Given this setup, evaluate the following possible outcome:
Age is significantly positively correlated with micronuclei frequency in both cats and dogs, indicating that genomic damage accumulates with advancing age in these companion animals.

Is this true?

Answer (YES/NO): NO